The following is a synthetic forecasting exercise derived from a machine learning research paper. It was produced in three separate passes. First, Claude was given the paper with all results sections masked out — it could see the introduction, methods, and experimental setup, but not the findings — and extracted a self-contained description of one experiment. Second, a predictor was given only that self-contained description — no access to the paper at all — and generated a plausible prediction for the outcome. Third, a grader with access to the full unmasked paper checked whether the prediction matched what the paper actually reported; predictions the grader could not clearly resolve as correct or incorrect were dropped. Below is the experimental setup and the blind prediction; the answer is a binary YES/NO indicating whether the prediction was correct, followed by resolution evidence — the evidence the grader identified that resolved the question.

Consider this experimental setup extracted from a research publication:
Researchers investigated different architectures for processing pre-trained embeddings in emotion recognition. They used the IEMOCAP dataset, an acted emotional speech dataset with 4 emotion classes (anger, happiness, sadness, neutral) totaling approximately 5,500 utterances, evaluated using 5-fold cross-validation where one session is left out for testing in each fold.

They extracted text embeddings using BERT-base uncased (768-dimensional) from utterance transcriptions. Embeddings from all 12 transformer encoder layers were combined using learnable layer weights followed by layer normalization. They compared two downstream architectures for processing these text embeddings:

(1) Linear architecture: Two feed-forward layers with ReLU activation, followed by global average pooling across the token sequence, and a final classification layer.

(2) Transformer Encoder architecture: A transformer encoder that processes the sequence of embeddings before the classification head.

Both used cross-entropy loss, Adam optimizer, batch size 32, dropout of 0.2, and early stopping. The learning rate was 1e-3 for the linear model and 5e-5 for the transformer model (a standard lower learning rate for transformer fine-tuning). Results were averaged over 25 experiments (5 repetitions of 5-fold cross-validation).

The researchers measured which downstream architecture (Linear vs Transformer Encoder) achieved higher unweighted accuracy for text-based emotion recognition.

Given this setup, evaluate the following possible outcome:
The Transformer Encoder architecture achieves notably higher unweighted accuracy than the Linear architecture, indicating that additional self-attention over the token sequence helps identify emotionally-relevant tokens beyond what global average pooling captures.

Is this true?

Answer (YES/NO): NO